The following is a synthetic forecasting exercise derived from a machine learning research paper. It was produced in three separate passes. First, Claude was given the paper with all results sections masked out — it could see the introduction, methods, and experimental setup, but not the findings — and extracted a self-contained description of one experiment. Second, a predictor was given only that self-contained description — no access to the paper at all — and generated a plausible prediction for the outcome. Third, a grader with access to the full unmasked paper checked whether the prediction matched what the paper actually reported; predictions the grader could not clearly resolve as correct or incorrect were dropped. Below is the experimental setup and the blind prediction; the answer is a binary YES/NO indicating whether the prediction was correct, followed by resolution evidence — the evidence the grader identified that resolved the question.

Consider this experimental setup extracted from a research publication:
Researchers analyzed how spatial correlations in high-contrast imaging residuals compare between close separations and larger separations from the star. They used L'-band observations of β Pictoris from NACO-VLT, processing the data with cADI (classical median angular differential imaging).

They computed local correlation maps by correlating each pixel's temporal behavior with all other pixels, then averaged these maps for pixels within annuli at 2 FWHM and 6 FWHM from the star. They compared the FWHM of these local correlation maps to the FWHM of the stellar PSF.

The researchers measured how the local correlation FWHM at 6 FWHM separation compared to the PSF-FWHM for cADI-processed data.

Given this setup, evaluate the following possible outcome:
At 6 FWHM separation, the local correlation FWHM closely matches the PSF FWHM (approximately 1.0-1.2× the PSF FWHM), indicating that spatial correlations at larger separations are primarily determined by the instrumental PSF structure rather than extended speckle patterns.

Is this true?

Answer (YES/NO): NO